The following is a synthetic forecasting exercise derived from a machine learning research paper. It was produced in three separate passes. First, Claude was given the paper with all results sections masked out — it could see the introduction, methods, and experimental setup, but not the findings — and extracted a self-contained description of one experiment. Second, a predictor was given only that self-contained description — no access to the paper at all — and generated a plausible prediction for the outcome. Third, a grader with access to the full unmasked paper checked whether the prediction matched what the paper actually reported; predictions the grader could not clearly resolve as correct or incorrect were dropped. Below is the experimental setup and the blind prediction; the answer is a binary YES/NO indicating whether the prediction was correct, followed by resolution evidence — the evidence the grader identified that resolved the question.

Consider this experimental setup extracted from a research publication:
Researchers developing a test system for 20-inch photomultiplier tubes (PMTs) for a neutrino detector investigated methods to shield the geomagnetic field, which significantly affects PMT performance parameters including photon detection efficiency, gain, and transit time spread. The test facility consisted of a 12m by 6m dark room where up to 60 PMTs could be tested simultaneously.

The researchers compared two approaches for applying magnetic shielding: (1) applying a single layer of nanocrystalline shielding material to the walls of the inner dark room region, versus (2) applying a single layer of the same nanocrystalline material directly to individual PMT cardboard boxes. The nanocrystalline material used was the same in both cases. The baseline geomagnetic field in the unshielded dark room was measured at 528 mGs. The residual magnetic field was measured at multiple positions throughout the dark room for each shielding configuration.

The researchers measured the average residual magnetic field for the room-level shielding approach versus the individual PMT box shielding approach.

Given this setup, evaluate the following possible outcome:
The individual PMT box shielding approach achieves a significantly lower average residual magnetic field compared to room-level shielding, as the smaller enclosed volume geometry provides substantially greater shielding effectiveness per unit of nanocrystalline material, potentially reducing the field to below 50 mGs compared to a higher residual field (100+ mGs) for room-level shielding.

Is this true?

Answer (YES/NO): NO